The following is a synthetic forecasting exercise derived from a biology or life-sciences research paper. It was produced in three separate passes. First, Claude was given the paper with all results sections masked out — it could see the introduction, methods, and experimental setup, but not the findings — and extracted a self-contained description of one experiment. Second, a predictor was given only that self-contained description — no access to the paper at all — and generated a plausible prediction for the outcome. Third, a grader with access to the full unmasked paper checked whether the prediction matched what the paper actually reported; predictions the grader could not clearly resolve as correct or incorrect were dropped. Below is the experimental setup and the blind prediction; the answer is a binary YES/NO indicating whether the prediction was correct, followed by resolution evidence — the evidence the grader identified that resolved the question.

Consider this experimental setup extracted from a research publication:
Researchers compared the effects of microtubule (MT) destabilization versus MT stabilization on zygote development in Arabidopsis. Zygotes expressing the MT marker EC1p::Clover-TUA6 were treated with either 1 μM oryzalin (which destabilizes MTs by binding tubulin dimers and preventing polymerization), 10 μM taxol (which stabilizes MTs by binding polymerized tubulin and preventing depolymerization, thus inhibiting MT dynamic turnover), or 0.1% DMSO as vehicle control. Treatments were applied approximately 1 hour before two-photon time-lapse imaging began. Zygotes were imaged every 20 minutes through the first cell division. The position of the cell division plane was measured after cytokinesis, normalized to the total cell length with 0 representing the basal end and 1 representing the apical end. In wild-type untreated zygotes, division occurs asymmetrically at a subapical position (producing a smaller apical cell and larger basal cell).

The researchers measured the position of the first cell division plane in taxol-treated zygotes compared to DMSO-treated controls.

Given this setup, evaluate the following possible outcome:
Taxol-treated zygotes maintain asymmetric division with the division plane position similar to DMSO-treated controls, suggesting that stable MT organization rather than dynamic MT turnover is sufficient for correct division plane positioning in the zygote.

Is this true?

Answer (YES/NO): NO